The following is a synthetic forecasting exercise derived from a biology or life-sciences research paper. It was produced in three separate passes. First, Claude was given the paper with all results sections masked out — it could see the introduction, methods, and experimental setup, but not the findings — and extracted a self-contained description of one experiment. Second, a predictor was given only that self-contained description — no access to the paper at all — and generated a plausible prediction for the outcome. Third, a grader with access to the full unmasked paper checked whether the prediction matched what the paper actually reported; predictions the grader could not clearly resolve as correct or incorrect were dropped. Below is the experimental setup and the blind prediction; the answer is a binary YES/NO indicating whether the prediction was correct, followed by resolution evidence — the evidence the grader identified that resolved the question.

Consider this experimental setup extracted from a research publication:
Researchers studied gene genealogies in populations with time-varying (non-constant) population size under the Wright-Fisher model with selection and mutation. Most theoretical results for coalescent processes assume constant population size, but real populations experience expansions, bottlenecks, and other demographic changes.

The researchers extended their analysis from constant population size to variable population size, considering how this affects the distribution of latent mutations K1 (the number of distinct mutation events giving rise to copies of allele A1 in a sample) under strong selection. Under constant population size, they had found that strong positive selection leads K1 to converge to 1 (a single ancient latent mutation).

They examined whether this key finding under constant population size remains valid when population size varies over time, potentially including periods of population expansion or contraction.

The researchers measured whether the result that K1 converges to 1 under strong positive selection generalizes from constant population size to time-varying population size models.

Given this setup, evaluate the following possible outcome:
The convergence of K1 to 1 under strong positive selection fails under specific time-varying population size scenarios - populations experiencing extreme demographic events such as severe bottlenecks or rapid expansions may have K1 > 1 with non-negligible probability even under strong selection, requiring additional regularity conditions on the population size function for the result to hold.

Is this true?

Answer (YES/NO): NO